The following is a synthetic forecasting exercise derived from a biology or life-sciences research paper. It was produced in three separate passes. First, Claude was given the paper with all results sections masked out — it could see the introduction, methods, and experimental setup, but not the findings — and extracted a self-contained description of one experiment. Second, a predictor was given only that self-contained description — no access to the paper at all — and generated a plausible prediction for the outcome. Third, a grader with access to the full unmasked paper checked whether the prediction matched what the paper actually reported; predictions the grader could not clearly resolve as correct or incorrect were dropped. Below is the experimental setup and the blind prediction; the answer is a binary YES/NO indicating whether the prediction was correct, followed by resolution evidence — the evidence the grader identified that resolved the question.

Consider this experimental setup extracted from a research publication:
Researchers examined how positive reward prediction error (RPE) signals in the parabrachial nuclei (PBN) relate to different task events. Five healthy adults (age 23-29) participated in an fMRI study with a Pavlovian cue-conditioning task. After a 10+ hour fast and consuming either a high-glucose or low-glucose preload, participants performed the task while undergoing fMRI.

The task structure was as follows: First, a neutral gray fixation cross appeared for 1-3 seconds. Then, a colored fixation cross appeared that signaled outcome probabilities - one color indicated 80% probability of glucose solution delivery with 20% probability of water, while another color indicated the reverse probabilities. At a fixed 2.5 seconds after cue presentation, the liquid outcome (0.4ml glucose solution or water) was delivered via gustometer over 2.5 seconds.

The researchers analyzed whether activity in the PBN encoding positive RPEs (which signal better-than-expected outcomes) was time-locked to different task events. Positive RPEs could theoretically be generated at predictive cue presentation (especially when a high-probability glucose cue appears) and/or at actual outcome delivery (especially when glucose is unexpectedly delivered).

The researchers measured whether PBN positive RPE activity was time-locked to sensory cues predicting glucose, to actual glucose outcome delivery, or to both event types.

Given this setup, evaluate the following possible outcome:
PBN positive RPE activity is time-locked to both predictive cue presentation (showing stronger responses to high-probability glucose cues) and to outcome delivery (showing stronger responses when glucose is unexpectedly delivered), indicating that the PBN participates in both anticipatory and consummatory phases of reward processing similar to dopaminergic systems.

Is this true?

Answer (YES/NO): YES